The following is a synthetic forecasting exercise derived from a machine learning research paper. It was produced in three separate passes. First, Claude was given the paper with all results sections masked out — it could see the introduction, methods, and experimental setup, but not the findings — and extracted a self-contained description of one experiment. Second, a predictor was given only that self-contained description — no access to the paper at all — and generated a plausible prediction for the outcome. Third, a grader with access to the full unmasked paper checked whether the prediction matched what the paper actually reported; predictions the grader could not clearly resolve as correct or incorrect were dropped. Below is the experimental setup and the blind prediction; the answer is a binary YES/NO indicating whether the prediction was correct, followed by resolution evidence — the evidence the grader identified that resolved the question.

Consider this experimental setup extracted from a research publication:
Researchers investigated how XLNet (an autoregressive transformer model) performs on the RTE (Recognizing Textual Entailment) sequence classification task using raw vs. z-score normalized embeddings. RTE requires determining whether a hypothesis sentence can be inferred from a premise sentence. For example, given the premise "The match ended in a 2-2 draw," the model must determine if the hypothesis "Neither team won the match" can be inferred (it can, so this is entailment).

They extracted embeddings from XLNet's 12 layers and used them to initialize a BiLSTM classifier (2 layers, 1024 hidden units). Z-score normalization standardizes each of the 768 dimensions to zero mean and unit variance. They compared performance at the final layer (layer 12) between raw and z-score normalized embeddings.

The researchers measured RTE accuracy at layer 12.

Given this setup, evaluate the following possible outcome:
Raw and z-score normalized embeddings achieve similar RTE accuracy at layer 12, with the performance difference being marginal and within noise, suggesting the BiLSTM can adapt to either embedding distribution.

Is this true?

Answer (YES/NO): NO